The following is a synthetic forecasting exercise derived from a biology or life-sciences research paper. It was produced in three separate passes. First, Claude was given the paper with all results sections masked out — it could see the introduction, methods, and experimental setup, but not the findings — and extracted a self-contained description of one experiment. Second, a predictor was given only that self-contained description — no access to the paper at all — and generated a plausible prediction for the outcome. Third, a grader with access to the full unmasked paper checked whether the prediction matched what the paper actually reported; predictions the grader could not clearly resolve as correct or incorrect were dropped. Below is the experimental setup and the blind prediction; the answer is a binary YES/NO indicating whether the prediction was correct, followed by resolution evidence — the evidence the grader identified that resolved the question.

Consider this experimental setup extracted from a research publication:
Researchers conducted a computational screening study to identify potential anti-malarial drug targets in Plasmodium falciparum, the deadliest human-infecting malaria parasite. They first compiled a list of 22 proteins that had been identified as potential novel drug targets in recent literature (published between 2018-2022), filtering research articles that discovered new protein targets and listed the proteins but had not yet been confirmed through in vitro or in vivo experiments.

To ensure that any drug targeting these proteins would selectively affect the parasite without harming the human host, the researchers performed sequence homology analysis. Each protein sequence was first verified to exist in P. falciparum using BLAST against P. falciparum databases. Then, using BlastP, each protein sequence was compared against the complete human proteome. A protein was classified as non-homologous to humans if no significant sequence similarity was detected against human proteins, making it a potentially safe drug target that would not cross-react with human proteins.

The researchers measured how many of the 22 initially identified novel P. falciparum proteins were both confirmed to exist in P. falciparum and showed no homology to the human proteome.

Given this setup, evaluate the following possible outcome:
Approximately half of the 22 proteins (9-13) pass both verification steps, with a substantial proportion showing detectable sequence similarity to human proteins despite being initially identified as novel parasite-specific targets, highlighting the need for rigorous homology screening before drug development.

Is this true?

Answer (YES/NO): YES